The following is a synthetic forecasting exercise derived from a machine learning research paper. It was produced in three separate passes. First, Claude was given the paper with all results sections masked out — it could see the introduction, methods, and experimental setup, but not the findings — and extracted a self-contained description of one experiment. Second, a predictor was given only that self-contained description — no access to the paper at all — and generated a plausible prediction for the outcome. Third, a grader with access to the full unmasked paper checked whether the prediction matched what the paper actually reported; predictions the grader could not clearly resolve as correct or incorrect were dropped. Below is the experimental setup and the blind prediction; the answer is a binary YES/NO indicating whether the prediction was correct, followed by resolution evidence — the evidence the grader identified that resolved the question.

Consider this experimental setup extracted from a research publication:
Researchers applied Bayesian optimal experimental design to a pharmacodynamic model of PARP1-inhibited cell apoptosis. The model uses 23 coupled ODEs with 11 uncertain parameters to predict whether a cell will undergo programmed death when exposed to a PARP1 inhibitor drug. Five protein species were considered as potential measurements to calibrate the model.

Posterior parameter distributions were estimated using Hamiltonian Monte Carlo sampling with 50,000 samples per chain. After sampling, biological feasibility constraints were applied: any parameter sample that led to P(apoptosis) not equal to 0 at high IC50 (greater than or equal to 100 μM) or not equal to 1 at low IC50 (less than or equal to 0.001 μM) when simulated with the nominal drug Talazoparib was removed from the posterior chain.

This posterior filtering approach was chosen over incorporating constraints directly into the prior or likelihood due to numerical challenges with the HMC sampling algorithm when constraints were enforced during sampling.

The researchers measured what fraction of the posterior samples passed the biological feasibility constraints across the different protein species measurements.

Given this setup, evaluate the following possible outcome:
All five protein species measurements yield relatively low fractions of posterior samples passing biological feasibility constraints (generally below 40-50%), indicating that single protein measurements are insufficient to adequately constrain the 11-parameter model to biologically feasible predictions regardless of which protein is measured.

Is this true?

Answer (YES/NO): YES